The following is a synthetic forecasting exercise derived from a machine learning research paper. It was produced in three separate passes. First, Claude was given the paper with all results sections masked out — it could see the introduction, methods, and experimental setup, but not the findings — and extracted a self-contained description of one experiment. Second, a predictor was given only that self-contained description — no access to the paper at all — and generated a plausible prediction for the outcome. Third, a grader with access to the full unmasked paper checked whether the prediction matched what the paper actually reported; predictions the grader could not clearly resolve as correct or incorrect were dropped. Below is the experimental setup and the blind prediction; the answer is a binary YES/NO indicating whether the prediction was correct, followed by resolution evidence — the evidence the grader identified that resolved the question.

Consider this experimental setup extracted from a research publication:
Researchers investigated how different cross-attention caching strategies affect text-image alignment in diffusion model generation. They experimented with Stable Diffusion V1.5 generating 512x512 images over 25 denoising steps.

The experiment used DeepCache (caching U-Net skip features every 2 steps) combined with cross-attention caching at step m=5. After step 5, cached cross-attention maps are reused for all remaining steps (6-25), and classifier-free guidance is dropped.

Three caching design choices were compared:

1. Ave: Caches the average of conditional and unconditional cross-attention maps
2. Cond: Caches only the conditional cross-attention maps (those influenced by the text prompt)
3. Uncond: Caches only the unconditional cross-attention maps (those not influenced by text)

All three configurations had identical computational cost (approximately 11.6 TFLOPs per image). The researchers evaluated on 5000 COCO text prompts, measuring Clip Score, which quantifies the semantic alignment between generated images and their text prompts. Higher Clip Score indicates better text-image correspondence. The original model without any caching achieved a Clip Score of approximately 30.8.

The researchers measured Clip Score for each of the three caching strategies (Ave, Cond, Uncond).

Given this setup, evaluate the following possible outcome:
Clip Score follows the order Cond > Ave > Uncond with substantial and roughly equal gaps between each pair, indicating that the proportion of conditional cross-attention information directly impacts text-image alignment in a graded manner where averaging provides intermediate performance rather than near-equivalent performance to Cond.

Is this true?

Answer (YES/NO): NO